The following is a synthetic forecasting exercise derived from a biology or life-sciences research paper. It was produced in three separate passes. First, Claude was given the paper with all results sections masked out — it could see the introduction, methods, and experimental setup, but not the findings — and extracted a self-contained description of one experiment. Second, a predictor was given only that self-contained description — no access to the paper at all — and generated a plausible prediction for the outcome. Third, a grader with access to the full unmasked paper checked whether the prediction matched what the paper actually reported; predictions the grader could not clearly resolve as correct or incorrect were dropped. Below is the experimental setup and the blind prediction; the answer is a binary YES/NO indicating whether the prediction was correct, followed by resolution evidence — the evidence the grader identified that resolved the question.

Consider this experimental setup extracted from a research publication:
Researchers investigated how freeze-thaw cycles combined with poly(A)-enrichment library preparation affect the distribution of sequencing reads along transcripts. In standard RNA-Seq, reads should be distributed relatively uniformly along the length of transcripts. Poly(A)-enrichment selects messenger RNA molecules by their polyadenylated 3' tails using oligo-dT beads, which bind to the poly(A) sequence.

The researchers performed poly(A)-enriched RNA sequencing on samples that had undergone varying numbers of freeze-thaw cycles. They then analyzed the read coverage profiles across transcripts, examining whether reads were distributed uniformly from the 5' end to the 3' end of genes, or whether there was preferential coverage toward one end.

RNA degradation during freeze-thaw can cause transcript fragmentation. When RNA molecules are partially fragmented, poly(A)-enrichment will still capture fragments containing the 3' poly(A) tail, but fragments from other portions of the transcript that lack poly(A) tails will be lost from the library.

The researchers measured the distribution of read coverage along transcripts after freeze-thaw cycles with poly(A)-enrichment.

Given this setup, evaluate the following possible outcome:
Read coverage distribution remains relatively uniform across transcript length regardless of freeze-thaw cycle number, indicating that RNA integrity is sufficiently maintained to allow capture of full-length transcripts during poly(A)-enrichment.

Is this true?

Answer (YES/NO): NO